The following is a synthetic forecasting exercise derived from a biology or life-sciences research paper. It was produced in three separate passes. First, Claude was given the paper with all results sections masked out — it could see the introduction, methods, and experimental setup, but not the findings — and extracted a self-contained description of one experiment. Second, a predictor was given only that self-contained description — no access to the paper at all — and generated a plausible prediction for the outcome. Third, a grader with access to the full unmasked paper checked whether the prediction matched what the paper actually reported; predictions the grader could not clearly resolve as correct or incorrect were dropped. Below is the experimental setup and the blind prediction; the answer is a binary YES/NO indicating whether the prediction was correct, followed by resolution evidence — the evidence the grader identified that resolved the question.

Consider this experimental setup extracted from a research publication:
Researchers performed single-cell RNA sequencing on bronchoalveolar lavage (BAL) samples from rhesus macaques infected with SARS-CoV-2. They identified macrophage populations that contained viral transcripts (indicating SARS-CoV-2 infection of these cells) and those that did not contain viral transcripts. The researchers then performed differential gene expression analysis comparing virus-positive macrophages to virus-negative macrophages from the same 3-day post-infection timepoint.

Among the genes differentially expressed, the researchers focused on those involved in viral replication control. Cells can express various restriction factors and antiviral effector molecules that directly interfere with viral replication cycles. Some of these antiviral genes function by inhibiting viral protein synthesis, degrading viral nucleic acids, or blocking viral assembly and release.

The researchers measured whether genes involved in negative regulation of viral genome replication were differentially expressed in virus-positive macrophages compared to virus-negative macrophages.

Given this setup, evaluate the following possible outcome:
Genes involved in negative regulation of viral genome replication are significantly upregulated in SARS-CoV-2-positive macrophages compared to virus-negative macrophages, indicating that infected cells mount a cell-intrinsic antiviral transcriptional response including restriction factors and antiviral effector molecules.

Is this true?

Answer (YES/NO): YES